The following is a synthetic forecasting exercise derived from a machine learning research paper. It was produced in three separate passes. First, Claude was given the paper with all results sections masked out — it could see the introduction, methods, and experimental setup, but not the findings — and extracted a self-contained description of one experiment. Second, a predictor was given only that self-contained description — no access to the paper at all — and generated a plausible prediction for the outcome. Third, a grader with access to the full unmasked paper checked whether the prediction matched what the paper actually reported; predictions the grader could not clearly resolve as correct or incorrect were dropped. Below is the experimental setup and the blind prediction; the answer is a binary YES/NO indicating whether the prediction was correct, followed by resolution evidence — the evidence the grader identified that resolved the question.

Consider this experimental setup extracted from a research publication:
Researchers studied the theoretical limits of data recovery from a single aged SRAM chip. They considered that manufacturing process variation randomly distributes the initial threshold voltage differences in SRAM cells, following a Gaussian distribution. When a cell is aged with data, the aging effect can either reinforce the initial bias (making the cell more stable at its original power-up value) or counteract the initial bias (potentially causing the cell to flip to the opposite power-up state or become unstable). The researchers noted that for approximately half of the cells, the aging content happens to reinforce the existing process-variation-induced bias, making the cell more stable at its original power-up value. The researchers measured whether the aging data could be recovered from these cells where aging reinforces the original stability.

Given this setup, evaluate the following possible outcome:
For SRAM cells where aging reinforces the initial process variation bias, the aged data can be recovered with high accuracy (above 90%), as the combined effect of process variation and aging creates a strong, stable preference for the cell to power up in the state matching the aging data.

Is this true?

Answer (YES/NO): NO